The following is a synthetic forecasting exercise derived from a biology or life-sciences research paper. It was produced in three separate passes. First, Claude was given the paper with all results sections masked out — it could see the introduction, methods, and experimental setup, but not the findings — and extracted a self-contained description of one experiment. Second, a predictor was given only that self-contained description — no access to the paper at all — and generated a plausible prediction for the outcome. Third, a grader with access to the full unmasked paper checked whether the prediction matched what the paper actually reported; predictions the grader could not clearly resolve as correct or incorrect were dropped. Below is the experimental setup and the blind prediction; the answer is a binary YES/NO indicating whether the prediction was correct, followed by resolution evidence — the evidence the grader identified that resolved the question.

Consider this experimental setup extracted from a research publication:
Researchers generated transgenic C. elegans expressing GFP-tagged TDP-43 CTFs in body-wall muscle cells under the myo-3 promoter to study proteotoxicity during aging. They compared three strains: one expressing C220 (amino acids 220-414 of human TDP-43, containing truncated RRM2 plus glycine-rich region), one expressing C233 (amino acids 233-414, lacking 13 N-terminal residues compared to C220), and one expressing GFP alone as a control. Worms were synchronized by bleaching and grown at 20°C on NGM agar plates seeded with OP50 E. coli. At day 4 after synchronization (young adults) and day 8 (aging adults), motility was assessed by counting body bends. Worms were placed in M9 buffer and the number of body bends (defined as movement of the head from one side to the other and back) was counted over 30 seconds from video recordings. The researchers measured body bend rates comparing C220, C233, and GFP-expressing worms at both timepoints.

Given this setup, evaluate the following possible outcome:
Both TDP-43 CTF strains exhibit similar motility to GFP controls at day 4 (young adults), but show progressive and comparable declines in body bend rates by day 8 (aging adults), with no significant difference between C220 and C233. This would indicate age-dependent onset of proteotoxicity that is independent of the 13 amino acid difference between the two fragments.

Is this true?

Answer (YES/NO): NO